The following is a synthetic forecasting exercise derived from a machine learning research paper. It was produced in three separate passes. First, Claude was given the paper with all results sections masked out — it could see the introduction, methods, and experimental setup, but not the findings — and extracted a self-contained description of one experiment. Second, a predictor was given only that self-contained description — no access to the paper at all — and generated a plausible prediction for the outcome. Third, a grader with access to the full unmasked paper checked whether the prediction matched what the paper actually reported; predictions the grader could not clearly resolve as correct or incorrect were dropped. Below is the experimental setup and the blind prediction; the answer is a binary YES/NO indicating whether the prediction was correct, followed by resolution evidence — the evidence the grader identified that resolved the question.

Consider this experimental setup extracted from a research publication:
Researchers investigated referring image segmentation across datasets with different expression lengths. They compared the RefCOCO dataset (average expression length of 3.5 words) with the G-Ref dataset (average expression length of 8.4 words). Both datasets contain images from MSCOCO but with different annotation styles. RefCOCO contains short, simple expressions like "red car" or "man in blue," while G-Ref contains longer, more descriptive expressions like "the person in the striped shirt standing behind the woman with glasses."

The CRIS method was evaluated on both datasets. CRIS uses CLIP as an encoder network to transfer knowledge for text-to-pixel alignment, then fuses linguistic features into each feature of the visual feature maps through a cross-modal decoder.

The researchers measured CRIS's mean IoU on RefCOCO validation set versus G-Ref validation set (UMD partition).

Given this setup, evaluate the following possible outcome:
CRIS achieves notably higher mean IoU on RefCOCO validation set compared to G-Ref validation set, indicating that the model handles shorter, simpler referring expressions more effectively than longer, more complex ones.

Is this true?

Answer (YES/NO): YES